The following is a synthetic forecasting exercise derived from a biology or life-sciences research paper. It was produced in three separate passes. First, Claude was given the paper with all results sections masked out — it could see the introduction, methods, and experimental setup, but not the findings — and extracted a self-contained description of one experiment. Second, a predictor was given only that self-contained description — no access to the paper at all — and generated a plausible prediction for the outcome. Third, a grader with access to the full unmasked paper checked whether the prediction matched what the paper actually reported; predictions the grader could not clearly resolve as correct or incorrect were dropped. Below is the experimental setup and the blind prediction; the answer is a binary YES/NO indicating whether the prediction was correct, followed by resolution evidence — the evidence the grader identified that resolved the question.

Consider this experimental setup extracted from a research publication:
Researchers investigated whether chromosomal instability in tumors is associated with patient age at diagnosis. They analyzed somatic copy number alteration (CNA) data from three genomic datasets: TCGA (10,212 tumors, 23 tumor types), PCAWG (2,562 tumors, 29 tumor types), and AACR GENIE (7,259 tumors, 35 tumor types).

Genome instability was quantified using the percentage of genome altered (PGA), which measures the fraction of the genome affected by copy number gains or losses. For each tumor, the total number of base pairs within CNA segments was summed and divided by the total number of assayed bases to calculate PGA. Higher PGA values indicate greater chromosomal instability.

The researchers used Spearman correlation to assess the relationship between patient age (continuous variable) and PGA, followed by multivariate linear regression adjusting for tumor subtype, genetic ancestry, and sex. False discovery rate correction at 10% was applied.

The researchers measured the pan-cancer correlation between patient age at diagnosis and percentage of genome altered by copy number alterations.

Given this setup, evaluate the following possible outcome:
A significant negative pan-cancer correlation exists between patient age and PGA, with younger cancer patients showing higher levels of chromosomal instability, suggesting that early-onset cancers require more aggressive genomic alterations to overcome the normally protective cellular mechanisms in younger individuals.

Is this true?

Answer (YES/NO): NO